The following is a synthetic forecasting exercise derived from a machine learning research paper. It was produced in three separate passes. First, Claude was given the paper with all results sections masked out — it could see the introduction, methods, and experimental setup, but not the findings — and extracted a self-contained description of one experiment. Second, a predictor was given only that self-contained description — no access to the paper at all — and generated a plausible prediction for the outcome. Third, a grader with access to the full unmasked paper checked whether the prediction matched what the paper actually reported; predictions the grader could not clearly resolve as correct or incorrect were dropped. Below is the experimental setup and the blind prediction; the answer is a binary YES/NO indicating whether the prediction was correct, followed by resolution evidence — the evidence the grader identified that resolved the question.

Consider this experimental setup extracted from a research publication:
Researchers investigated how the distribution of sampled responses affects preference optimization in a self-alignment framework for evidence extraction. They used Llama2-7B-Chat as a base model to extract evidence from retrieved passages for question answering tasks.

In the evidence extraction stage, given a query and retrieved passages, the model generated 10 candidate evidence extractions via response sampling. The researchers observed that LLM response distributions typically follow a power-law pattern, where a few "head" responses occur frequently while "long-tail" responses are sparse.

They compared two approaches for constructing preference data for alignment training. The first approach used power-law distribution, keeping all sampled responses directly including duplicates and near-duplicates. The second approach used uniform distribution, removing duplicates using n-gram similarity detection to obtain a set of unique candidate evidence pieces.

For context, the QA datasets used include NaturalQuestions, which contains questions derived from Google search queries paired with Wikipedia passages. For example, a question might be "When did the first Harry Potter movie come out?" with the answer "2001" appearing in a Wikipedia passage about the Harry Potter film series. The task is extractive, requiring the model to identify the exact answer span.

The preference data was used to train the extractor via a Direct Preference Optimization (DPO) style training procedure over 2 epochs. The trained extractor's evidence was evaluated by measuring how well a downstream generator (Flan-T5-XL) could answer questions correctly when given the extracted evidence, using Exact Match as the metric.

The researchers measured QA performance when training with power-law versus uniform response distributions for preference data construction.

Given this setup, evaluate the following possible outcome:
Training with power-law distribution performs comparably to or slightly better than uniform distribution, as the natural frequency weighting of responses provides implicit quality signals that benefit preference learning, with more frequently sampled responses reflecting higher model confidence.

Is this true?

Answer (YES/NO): NO